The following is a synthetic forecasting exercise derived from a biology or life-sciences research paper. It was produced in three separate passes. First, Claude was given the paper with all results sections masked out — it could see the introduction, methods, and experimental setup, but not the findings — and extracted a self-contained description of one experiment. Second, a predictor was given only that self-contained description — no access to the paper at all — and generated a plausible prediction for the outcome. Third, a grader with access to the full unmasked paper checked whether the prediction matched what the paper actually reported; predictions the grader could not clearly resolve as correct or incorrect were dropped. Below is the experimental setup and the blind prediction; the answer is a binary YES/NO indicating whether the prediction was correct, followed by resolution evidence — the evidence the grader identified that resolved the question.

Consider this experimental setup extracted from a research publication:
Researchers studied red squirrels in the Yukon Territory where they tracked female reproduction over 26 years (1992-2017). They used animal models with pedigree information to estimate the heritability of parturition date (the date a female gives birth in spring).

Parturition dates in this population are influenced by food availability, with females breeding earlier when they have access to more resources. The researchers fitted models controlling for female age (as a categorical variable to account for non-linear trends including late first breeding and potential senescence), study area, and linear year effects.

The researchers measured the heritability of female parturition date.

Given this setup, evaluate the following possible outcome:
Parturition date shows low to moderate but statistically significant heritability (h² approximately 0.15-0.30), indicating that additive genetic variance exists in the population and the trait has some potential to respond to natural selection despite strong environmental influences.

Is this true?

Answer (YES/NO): YES